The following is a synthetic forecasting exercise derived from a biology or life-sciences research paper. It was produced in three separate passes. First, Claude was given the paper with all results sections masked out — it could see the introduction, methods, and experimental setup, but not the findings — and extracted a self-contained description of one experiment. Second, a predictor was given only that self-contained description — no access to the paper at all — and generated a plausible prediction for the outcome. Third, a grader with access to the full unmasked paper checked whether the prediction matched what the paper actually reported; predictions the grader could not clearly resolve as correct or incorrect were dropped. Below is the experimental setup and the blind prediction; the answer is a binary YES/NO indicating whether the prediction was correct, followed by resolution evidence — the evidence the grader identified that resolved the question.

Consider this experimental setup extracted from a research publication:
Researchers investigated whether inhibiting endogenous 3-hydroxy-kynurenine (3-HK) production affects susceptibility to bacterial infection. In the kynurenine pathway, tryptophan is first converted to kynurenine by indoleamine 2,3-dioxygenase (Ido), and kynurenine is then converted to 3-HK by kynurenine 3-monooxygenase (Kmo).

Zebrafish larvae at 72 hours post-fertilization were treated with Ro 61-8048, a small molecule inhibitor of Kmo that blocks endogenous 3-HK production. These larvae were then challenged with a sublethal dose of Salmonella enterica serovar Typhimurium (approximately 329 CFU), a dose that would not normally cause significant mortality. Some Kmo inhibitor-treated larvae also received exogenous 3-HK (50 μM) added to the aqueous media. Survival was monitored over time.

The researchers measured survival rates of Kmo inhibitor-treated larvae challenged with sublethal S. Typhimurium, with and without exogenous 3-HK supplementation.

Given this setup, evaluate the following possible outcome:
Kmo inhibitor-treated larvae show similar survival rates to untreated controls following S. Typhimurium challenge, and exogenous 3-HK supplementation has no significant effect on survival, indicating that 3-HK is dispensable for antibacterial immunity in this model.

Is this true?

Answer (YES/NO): NO